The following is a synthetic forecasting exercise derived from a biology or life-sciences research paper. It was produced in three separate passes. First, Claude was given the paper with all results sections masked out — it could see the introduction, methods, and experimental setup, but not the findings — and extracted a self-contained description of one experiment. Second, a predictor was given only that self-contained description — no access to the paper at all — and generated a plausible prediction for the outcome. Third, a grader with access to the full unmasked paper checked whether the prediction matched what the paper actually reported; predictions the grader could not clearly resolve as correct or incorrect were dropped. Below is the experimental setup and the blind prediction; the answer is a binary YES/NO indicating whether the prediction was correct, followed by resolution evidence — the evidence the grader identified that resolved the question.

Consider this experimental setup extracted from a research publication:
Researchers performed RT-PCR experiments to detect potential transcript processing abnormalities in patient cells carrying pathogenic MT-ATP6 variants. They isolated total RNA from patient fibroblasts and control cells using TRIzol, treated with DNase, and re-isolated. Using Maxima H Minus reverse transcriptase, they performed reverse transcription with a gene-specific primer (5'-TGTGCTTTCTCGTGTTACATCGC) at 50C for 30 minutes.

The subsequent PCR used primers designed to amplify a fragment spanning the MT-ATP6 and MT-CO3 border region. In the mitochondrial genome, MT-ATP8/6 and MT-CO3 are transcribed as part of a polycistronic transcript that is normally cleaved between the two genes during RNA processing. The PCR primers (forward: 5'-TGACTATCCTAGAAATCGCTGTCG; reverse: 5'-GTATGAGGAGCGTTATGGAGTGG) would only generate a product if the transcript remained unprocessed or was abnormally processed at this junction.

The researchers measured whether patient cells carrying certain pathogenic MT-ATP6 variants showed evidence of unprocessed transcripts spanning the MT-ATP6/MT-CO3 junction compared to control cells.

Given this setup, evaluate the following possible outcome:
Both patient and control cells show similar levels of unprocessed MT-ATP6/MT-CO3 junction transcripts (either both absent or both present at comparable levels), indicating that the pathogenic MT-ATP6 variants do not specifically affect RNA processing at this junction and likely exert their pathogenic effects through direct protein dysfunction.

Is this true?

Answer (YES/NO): NO